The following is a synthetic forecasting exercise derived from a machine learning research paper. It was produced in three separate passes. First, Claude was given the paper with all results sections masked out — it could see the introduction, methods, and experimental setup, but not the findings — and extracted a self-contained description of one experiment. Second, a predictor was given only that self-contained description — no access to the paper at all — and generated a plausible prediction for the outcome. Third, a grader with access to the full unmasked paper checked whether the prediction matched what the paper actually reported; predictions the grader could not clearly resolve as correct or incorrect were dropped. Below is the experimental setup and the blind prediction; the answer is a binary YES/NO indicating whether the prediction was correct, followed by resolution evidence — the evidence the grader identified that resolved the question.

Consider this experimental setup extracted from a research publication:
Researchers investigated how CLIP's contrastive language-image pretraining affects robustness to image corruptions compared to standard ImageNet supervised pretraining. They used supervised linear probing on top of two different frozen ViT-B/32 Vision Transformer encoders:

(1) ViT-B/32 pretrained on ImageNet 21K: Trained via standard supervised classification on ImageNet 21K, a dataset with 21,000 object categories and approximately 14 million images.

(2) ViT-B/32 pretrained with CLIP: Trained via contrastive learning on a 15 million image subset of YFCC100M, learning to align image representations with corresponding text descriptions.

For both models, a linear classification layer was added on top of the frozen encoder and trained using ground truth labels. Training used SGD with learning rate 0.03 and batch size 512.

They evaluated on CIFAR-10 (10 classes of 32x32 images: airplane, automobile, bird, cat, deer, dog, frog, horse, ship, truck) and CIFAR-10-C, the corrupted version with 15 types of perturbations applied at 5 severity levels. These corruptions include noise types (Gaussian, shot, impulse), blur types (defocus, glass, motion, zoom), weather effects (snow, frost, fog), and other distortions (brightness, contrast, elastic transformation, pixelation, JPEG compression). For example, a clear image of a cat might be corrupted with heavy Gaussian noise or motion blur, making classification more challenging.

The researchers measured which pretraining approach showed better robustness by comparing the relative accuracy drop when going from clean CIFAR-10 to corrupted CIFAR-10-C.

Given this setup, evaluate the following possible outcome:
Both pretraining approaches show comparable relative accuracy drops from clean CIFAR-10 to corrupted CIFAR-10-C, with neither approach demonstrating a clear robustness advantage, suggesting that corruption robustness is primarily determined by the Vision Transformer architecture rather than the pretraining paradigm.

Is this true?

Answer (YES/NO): NO